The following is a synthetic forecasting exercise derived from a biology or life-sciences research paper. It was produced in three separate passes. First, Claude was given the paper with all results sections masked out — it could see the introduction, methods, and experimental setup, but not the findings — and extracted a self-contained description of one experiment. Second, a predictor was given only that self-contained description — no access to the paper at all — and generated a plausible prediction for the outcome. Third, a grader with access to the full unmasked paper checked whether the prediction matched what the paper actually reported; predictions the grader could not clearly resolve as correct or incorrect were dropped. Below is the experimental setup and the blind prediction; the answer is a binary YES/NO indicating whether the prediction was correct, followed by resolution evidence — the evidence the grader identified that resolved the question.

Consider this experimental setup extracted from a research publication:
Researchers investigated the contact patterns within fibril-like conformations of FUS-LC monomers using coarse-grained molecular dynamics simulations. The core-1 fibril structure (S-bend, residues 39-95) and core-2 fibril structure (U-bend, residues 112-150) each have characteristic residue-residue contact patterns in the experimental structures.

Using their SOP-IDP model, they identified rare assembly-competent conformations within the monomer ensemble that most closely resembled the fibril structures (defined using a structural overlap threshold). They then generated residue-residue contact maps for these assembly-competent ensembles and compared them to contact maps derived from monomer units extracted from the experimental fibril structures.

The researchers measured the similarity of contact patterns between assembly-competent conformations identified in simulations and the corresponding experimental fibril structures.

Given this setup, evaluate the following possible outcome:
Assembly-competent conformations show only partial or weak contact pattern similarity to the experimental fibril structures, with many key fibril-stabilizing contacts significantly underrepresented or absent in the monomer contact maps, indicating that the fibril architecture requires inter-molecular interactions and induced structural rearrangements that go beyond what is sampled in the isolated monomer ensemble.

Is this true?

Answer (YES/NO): NO